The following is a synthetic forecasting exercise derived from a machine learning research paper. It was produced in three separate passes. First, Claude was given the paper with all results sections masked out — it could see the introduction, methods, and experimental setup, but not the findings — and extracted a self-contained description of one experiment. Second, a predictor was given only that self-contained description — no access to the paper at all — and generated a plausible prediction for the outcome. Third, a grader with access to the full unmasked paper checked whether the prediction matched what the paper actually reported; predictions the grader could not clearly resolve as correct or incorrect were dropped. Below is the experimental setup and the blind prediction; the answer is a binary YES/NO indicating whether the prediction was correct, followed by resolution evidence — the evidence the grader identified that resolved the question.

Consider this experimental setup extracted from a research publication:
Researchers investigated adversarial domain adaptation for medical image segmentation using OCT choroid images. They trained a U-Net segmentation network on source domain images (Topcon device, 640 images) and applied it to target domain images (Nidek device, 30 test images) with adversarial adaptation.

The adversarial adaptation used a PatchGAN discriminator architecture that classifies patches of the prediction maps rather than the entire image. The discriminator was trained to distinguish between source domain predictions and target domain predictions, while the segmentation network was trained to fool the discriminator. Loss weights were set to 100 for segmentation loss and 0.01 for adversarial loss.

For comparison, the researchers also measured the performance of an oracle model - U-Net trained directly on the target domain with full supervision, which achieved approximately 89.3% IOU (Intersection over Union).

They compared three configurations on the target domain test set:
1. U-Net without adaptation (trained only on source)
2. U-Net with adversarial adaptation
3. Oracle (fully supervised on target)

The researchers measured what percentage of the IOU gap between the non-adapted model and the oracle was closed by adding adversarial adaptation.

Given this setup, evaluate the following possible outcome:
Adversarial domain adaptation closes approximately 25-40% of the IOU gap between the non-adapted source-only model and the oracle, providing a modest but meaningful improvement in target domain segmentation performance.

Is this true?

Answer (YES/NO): YES